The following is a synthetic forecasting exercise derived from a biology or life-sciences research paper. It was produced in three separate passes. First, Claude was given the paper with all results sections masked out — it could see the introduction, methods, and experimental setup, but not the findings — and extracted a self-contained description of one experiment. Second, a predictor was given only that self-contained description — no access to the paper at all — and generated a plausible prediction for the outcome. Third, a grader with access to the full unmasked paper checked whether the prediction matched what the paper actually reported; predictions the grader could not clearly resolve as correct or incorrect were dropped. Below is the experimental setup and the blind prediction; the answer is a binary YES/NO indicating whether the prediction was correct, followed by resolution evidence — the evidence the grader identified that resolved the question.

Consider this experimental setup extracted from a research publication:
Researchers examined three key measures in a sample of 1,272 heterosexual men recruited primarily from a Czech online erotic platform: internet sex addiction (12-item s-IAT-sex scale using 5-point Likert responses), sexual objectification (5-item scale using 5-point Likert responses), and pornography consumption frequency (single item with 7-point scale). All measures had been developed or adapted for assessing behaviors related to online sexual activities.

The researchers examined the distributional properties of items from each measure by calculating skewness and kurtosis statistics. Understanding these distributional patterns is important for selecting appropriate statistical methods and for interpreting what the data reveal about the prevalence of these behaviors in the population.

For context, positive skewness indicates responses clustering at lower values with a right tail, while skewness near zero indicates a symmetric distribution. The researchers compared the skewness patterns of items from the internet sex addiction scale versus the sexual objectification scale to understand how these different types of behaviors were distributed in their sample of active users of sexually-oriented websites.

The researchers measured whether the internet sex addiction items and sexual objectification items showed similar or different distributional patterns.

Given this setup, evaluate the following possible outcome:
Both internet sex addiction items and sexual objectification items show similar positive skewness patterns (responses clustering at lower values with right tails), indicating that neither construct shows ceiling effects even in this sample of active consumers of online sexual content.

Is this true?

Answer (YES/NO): NO